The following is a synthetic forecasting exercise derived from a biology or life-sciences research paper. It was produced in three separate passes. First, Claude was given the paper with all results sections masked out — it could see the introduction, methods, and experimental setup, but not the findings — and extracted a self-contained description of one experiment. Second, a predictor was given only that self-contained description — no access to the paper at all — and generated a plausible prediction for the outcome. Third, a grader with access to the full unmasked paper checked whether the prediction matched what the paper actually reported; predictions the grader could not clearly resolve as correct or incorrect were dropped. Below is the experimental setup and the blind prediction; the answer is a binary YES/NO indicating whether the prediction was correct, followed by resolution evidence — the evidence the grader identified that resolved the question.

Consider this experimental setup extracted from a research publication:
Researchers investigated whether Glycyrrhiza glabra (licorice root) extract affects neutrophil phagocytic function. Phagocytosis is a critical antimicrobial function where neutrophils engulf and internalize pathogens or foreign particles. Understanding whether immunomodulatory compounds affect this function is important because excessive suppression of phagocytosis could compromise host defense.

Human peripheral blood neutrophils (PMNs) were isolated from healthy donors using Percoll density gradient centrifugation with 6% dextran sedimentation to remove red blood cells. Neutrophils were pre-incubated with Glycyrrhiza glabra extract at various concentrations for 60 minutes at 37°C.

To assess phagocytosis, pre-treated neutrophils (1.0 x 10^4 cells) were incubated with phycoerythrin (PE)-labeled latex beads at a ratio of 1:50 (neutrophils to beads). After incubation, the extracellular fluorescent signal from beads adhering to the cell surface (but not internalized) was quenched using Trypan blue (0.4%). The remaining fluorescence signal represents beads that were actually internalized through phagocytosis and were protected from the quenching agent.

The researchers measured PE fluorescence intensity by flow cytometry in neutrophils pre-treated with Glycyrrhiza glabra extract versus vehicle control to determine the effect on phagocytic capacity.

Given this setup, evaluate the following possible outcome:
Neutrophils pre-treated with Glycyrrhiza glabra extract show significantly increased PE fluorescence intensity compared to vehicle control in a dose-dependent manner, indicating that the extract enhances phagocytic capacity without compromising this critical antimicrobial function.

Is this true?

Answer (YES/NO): NO